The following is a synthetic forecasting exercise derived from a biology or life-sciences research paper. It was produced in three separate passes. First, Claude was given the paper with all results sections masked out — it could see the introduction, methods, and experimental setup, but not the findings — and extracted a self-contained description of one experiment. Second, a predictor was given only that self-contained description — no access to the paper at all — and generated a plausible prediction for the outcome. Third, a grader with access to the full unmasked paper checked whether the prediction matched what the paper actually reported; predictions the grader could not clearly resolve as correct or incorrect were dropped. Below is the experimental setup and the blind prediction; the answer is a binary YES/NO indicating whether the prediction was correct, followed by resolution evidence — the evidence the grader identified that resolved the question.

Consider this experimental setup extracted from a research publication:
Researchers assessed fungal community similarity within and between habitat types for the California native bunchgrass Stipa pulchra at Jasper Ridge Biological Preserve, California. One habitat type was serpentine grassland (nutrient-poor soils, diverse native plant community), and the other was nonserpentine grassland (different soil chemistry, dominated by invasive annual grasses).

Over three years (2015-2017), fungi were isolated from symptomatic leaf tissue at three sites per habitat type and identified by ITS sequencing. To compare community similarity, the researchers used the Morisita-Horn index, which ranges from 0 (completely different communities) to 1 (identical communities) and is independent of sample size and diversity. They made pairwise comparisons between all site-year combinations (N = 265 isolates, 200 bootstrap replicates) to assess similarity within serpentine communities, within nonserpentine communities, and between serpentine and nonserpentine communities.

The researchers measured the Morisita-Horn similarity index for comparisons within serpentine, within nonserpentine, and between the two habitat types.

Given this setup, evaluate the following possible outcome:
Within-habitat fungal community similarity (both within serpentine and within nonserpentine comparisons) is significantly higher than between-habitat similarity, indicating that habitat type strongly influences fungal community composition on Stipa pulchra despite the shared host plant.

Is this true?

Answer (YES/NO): NO